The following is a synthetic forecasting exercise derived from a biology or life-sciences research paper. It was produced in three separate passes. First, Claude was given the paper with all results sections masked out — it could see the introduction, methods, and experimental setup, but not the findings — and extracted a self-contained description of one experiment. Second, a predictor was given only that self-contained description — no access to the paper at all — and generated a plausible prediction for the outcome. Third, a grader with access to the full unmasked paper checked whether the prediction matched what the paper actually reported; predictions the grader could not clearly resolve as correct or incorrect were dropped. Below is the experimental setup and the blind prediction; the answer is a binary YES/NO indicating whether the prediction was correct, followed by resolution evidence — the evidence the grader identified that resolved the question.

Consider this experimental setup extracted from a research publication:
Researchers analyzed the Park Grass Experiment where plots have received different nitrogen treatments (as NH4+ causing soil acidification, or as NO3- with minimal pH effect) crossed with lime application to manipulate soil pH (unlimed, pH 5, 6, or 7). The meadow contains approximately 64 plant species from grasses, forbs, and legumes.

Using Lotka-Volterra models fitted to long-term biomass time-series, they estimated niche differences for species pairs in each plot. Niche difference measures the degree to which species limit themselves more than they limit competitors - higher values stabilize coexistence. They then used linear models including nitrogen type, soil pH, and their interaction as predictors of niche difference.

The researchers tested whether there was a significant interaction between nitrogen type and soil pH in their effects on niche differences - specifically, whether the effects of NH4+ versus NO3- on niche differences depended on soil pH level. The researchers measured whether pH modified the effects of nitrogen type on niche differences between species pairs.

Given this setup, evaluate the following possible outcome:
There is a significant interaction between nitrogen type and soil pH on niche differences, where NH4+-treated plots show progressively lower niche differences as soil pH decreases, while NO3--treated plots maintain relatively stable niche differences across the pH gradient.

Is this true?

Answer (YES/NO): NO